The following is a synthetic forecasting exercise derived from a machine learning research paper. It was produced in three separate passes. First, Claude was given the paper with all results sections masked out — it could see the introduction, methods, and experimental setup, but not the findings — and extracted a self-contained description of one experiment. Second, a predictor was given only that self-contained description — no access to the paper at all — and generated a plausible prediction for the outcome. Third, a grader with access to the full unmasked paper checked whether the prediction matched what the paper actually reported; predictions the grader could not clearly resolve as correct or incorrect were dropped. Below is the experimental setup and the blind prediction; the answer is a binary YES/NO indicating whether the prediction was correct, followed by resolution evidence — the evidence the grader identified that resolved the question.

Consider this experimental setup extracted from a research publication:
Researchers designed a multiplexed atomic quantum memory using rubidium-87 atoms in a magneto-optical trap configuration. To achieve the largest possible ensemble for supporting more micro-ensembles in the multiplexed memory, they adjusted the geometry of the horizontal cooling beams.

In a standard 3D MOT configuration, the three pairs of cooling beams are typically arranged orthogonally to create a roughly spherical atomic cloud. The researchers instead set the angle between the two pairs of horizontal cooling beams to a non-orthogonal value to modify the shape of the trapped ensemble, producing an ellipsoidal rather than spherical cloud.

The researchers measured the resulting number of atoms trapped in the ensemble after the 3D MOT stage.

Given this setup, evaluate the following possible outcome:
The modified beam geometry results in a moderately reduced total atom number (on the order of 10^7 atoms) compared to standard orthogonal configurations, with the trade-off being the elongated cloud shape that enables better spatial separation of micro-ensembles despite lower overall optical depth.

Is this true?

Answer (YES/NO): NO